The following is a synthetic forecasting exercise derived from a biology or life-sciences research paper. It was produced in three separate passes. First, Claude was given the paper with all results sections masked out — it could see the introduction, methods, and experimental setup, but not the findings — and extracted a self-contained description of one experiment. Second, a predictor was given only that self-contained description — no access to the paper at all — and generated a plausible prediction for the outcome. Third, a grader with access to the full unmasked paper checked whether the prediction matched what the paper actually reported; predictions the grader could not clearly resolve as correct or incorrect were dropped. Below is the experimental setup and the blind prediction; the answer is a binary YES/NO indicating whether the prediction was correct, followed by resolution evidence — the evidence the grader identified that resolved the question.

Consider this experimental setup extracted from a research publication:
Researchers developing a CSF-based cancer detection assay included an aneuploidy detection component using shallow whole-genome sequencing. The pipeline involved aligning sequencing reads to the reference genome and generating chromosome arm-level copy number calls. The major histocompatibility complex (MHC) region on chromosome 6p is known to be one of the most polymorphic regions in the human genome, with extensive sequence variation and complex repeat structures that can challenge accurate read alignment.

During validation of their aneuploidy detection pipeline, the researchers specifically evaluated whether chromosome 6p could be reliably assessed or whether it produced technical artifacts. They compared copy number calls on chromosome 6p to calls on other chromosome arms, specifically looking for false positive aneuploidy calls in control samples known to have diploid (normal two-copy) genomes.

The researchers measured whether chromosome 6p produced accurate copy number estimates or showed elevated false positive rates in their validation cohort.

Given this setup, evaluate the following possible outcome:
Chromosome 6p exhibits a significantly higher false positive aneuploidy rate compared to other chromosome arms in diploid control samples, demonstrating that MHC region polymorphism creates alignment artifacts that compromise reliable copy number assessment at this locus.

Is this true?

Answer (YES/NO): YES